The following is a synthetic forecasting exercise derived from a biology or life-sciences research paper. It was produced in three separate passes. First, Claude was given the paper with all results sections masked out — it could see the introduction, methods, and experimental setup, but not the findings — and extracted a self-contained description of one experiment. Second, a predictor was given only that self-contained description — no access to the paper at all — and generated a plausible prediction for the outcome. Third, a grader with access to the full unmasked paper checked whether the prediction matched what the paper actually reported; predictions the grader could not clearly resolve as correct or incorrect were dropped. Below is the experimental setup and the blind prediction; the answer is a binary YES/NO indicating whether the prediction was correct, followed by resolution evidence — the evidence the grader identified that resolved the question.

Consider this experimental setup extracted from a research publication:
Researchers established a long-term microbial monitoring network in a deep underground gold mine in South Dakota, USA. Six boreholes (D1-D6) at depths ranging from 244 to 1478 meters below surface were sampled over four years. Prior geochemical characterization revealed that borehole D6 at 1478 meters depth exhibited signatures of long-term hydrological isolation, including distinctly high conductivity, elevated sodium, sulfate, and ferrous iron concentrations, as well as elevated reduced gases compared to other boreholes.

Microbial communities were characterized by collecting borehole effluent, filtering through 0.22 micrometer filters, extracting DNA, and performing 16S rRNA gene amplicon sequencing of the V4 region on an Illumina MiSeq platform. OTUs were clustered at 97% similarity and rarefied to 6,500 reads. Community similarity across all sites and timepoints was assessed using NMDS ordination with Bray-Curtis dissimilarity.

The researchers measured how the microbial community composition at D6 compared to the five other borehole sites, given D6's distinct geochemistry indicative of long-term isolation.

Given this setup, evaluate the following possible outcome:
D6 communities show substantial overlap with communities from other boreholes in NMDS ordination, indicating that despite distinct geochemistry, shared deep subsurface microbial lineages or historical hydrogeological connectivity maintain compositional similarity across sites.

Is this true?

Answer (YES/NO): NO